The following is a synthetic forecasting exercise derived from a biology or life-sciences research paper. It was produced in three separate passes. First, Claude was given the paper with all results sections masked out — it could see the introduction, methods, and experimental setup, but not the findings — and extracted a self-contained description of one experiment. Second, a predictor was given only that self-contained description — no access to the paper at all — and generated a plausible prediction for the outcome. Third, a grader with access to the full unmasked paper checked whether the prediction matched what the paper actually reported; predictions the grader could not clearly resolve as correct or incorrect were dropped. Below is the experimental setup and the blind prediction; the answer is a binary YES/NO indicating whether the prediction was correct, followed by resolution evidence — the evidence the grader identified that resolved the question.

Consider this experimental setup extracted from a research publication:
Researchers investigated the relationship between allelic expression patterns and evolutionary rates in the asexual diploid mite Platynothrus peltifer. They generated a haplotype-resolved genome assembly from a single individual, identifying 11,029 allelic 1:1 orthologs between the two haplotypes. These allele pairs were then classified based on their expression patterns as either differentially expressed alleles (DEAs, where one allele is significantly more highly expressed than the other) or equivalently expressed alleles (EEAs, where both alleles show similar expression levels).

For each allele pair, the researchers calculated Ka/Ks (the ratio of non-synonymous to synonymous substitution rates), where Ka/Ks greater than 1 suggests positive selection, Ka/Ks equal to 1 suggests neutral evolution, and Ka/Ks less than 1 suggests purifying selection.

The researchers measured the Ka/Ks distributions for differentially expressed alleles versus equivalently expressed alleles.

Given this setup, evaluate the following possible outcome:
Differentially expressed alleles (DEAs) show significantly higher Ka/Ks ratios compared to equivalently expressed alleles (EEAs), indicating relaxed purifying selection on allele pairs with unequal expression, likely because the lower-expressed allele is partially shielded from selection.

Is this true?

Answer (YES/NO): NO